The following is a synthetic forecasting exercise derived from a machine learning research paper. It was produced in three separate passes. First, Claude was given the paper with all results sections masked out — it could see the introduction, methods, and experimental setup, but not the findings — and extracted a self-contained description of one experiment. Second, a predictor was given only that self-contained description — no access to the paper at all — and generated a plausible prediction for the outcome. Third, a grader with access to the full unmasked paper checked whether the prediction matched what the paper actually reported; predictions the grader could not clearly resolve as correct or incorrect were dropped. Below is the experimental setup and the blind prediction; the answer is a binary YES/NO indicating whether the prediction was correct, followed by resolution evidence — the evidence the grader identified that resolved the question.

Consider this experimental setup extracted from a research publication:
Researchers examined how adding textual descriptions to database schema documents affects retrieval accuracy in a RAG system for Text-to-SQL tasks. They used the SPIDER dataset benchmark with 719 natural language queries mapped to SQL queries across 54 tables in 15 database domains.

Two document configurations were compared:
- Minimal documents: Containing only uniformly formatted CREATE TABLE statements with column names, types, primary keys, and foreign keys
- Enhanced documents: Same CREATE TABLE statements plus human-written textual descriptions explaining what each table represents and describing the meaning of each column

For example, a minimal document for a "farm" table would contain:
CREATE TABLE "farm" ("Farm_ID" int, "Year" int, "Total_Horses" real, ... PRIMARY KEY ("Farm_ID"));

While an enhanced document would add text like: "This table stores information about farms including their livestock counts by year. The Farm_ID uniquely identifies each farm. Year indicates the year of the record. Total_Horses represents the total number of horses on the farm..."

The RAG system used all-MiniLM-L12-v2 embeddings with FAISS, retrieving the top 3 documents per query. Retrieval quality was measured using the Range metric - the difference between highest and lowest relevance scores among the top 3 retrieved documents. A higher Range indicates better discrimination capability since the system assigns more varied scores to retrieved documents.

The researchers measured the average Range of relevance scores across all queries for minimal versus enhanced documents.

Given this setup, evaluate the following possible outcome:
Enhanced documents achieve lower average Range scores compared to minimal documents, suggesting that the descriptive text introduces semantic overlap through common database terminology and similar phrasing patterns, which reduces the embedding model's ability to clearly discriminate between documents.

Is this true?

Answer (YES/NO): NO